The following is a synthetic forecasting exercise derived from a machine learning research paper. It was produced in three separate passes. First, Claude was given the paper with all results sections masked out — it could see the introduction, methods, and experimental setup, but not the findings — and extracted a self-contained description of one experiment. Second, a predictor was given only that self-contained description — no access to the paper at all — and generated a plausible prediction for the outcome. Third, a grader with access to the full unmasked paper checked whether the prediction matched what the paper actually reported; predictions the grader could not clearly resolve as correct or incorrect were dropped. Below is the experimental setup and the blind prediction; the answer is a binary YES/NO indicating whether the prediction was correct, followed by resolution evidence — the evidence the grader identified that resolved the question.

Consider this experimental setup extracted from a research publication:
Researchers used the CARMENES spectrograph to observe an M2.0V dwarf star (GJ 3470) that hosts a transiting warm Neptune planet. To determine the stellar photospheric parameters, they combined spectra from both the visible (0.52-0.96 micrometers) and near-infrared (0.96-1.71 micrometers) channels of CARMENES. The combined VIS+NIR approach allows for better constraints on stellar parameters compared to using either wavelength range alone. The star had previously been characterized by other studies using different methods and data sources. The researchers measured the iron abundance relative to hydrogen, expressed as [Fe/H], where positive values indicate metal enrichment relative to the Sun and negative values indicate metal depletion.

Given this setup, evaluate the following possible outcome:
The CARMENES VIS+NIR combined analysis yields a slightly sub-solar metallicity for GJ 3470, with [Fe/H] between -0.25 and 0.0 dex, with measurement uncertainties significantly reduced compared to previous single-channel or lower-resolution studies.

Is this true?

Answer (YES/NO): NO